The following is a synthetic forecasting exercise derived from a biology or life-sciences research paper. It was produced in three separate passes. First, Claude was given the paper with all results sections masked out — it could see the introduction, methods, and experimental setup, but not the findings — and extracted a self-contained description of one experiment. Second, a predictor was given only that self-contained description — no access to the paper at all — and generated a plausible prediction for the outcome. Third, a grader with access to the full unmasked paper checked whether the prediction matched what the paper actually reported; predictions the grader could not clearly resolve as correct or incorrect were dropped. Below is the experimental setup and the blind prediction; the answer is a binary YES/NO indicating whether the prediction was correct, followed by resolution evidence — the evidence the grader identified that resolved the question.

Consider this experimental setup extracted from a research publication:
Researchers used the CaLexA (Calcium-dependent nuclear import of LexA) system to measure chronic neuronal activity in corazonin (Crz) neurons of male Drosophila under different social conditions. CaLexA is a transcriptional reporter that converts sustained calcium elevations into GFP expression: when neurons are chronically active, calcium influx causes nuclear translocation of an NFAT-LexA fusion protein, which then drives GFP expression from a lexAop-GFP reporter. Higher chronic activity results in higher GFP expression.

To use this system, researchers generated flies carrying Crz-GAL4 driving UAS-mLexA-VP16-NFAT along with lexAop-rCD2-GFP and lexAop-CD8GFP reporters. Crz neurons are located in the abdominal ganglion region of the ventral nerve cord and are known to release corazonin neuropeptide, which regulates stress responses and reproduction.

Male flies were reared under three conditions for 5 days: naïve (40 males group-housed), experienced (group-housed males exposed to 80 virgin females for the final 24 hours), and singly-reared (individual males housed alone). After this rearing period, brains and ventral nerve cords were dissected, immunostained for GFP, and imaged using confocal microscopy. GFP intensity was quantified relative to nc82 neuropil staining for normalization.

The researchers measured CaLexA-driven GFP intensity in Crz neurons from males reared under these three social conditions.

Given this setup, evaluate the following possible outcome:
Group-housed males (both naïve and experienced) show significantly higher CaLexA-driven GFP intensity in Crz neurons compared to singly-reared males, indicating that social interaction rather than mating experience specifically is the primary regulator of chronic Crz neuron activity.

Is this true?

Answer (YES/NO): NO